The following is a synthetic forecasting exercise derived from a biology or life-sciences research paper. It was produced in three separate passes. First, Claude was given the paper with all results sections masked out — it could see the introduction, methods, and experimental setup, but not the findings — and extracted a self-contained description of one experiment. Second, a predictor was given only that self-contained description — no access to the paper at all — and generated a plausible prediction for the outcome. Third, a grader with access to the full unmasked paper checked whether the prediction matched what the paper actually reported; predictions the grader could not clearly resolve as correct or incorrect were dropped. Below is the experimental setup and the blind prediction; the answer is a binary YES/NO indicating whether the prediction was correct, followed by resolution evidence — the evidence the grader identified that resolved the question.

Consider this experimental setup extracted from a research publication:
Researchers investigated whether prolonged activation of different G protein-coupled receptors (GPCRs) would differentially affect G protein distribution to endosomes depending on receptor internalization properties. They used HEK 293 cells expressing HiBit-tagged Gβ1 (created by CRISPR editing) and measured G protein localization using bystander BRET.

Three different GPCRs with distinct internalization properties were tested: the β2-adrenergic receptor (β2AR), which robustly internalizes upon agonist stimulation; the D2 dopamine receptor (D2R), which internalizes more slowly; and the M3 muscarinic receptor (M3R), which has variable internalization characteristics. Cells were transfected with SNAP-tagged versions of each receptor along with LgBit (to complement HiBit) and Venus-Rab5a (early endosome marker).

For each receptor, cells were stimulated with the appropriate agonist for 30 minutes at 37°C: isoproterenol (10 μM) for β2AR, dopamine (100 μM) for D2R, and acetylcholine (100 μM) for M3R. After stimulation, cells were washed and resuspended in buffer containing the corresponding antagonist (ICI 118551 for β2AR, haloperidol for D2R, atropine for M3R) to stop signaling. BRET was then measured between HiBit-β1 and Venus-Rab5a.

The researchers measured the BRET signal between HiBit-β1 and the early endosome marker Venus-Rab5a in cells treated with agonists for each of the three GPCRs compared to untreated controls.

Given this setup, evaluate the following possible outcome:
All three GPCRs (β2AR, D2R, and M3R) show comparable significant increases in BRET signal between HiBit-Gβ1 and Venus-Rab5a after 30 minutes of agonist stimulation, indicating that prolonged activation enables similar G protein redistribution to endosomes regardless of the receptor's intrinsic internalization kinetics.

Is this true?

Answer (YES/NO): NO